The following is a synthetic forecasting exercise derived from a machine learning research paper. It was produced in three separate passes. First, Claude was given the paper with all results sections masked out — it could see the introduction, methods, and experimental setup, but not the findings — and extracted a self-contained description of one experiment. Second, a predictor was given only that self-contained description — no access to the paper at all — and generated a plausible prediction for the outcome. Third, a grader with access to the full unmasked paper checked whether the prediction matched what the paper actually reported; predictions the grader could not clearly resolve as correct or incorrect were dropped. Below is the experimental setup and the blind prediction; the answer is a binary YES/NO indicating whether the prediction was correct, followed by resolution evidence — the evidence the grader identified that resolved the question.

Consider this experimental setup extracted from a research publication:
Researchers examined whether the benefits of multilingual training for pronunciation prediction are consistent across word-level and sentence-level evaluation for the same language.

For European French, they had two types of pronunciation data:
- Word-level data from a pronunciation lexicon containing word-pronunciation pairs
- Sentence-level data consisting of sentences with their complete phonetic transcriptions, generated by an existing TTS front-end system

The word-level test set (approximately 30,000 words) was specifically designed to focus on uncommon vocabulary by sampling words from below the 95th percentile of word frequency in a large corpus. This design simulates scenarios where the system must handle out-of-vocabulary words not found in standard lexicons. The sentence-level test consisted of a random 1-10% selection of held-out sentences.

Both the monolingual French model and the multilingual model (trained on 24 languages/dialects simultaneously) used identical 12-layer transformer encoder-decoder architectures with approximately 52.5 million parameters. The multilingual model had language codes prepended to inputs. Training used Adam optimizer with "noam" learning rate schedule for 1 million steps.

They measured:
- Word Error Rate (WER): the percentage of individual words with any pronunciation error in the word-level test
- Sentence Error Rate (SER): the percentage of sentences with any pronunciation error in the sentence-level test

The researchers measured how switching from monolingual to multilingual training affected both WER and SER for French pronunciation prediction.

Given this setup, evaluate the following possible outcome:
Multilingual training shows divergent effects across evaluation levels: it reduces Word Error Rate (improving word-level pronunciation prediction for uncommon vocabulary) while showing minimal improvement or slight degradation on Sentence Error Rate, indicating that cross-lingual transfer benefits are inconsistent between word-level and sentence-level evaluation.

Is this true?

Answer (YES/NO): YES